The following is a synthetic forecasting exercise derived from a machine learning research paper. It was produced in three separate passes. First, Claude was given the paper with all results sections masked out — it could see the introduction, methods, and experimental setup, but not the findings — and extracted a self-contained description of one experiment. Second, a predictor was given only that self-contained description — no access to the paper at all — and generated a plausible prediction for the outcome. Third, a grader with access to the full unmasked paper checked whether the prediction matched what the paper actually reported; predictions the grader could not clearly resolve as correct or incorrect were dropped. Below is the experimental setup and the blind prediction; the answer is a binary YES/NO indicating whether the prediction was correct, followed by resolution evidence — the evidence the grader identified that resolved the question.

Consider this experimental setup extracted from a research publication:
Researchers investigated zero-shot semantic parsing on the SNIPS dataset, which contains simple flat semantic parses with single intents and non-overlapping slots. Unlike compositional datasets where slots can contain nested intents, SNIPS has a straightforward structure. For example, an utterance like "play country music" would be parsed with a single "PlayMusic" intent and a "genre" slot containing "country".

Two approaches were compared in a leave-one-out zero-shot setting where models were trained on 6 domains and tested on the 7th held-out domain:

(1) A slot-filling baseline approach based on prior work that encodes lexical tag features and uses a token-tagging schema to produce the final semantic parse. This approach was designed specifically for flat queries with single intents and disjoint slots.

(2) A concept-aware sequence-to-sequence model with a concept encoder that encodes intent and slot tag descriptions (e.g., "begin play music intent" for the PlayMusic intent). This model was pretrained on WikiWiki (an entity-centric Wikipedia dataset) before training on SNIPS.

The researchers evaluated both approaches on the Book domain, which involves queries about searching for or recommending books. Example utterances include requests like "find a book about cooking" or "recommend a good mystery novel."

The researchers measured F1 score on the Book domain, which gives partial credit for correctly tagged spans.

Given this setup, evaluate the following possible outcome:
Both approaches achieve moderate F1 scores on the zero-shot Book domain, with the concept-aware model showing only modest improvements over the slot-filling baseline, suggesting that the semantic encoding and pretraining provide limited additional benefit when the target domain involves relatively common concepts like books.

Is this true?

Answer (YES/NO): NO